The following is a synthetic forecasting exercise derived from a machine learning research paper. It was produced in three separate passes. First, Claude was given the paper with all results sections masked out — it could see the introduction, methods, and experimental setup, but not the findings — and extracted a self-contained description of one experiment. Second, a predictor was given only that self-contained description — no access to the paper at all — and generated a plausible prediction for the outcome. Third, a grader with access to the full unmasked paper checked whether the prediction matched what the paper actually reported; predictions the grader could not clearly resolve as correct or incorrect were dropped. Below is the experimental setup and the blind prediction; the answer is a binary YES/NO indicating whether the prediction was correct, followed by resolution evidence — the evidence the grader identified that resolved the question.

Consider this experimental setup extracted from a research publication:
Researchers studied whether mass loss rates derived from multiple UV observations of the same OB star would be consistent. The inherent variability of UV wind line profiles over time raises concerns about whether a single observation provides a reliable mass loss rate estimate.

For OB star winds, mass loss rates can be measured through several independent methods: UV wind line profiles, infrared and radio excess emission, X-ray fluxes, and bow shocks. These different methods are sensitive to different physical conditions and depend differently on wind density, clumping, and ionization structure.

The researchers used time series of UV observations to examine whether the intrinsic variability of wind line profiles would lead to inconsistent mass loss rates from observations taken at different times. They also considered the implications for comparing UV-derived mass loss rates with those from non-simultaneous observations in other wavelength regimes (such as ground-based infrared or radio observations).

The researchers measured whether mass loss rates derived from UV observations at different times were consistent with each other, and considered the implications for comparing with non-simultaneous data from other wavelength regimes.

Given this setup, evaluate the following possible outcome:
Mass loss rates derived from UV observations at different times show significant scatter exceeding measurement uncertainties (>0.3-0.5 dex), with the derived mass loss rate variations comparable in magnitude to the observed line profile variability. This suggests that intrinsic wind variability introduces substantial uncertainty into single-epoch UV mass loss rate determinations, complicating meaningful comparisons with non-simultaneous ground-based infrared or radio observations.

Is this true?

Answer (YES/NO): YES